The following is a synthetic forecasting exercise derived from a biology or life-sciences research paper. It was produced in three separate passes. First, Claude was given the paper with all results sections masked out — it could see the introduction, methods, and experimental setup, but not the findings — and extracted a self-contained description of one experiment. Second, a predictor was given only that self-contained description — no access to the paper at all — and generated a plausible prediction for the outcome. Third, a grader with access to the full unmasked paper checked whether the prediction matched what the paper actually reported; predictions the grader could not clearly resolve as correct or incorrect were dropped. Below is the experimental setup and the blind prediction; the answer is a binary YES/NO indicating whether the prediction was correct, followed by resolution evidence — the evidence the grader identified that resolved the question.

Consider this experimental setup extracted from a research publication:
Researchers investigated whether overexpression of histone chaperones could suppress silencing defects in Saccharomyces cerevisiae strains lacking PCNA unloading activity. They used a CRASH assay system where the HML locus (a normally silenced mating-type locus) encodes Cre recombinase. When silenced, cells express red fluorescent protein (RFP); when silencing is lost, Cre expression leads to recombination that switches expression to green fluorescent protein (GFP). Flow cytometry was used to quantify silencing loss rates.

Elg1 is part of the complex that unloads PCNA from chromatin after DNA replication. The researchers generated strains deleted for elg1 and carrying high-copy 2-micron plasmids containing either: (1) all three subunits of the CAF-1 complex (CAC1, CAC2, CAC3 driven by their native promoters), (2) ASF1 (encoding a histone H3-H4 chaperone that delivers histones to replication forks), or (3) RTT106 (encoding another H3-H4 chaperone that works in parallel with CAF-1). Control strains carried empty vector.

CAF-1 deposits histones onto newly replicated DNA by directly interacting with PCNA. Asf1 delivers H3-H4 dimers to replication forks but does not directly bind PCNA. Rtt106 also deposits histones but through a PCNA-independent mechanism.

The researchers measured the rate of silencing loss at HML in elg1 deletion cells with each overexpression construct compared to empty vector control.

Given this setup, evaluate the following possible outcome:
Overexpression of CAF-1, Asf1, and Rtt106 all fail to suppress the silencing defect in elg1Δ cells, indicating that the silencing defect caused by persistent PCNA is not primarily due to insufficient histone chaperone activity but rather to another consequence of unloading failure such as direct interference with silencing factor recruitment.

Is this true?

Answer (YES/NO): NO